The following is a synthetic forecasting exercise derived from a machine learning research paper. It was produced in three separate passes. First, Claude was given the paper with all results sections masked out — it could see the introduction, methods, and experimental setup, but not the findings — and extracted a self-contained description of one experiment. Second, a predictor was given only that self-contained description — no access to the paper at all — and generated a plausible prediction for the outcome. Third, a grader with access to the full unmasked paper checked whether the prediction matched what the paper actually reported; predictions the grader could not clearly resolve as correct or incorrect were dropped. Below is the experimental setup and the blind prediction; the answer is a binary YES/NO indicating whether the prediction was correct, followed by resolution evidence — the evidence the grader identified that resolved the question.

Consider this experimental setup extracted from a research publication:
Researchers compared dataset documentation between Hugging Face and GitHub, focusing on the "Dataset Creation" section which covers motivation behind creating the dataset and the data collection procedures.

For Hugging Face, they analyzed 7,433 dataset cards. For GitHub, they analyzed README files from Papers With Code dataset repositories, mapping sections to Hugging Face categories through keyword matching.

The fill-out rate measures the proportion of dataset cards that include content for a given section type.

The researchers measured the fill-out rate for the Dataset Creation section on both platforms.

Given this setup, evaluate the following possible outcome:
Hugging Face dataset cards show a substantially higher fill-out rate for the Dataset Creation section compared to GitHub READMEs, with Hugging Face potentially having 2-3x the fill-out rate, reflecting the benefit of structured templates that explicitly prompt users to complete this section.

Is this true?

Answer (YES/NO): NO